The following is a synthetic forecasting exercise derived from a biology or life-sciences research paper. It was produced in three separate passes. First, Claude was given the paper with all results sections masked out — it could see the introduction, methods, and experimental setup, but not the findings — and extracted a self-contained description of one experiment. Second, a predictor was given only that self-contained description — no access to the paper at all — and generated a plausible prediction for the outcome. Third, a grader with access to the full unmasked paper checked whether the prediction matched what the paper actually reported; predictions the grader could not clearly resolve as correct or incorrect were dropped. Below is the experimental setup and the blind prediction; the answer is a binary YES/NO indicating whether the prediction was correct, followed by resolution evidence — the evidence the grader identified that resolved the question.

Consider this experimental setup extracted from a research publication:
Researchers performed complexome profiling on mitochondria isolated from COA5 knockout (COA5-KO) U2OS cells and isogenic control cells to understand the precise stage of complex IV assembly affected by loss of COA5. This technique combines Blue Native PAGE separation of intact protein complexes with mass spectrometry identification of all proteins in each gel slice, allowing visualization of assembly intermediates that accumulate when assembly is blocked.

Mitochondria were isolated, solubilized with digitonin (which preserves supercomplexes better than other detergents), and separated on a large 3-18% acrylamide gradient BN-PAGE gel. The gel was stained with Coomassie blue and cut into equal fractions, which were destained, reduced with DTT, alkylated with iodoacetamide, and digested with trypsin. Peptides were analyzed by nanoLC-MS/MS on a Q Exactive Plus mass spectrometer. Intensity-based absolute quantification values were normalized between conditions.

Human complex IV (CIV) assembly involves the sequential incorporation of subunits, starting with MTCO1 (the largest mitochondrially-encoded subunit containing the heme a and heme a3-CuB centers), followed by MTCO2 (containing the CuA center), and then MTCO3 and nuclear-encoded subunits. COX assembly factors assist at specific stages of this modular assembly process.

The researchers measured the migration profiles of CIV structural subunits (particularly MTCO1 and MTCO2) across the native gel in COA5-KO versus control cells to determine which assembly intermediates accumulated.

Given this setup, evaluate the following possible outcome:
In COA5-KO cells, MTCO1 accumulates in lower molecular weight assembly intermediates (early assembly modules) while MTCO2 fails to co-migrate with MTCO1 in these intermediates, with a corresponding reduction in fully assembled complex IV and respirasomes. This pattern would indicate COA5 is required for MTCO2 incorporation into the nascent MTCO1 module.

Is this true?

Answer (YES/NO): YES